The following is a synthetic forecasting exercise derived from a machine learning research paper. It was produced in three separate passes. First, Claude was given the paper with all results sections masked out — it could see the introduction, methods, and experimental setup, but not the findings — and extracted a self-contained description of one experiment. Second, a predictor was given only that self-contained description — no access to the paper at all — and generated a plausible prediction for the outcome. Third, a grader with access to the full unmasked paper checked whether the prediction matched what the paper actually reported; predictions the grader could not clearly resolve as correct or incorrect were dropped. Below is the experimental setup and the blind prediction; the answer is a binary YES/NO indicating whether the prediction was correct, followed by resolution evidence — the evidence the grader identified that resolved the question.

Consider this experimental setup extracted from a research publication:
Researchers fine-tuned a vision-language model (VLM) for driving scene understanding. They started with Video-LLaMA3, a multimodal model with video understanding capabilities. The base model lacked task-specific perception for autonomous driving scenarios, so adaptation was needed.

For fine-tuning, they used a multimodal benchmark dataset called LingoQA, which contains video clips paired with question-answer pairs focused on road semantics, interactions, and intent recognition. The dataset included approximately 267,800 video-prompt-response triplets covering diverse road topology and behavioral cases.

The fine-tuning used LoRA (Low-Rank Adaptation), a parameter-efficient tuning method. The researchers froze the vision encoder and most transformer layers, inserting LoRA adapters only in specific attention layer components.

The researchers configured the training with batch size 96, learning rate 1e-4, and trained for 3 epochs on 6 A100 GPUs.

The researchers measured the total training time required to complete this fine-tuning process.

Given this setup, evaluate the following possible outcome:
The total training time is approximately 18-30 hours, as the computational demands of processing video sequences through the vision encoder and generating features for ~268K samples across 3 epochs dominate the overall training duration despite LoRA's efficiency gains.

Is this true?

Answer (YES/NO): NO